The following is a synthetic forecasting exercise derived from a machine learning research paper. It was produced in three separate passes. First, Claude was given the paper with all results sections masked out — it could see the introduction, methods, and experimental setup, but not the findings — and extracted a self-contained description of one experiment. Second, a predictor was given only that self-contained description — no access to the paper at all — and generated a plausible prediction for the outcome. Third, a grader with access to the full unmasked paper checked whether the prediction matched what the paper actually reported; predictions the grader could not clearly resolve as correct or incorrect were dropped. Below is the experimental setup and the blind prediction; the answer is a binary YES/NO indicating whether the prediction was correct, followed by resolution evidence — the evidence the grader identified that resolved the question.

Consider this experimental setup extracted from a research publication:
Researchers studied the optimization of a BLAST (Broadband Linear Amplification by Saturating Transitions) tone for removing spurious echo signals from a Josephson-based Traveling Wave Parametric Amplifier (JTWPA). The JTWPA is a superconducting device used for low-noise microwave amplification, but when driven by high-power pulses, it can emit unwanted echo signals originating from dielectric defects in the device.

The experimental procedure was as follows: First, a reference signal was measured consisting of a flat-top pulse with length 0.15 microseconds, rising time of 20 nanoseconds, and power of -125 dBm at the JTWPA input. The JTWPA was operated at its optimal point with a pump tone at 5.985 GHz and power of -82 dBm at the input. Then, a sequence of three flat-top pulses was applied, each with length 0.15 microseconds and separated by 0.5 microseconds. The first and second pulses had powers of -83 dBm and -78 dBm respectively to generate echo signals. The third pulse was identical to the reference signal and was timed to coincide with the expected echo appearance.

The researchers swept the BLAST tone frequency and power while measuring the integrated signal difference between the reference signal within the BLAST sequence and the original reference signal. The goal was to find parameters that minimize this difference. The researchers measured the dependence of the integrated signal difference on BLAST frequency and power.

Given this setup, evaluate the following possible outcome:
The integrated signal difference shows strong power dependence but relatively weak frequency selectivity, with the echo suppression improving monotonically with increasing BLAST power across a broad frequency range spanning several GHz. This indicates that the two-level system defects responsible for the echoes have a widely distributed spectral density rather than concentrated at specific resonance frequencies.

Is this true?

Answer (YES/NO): NO